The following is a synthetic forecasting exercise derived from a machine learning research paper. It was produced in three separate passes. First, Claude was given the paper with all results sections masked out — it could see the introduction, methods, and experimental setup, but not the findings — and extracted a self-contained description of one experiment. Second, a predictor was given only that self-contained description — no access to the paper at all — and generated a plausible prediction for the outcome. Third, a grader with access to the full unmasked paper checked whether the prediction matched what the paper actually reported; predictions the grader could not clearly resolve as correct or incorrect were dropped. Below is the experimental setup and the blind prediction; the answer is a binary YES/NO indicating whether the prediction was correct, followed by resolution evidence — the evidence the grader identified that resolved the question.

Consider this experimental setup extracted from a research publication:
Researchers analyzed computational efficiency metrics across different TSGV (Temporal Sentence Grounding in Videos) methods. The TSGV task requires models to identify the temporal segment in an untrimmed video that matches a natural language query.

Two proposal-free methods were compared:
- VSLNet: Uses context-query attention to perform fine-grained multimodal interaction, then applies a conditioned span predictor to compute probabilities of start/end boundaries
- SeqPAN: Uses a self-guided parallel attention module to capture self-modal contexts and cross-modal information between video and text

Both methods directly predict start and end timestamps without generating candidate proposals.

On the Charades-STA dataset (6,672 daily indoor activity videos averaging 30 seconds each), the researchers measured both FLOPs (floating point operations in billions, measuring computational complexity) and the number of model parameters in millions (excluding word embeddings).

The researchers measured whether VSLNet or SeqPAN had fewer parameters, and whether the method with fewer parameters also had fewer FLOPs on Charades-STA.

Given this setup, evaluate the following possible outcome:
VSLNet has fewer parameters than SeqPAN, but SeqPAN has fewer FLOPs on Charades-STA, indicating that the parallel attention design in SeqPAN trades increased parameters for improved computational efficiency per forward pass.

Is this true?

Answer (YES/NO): YES